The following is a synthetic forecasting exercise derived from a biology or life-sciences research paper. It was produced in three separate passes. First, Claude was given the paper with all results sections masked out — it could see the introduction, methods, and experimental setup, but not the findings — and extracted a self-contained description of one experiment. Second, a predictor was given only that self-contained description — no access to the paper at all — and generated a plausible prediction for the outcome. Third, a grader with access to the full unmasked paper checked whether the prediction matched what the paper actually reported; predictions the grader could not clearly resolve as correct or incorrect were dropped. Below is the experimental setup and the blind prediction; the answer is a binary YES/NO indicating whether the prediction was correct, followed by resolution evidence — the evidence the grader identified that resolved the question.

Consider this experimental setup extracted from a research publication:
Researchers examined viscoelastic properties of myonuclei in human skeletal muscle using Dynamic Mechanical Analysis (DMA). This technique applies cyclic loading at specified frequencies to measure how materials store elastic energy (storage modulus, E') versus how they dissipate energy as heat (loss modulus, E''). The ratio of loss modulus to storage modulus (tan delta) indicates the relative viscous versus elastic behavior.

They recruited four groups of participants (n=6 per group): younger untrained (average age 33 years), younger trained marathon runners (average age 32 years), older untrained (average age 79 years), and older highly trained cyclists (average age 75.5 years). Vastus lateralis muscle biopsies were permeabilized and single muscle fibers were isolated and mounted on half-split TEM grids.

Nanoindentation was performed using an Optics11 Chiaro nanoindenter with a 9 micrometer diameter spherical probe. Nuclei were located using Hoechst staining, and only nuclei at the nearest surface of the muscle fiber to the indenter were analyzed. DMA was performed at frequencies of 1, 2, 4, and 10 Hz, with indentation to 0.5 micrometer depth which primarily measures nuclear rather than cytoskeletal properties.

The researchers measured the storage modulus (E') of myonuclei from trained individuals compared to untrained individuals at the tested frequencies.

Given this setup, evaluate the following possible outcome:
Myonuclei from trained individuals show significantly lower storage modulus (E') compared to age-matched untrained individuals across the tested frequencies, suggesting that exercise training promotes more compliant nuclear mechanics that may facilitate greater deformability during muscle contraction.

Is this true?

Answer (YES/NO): NO